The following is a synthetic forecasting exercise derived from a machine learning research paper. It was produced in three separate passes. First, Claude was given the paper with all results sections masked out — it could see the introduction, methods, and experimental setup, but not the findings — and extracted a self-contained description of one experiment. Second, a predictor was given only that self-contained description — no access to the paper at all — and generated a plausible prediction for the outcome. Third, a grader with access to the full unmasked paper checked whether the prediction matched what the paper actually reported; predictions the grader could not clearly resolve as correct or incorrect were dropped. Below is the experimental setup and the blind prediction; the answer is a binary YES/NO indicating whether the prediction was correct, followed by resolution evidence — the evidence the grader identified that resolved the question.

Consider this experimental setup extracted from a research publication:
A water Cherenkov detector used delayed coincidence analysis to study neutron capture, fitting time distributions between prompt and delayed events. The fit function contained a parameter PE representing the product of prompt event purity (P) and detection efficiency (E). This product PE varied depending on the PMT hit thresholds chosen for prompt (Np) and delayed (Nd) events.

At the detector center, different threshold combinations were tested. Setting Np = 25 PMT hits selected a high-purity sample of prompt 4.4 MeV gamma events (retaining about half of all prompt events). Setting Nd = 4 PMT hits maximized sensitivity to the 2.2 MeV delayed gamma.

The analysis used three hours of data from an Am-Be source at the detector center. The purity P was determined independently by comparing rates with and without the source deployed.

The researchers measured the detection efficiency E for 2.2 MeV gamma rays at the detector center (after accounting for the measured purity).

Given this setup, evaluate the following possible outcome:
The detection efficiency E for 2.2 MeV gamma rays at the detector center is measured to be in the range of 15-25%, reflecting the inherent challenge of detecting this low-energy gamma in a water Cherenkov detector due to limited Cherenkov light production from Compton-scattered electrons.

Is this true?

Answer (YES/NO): NO